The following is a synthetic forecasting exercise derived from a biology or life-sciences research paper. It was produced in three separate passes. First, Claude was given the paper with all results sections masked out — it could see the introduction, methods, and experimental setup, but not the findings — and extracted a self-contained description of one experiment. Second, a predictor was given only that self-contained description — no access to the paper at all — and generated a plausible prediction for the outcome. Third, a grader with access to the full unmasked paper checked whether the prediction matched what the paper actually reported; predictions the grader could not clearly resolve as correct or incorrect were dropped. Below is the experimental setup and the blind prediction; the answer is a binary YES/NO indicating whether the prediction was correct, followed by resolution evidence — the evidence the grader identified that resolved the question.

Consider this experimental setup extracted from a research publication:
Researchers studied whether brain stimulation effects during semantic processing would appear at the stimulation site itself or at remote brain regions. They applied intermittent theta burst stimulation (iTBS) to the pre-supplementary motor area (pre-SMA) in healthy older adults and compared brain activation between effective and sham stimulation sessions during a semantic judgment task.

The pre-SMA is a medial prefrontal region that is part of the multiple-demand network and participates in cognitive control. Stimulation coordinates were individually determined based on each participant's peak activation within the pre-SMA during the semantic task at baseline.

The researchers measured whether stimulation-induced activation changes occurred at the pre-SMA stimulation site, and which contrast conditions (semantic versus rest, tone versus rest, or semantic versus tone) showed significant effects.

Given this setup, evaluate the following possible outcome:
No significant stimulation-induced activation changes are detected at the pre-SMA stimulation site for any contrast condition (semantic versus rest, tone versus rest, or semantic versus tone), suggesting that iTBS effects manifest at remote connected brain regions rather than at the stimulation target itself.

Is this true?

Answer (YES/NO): YES